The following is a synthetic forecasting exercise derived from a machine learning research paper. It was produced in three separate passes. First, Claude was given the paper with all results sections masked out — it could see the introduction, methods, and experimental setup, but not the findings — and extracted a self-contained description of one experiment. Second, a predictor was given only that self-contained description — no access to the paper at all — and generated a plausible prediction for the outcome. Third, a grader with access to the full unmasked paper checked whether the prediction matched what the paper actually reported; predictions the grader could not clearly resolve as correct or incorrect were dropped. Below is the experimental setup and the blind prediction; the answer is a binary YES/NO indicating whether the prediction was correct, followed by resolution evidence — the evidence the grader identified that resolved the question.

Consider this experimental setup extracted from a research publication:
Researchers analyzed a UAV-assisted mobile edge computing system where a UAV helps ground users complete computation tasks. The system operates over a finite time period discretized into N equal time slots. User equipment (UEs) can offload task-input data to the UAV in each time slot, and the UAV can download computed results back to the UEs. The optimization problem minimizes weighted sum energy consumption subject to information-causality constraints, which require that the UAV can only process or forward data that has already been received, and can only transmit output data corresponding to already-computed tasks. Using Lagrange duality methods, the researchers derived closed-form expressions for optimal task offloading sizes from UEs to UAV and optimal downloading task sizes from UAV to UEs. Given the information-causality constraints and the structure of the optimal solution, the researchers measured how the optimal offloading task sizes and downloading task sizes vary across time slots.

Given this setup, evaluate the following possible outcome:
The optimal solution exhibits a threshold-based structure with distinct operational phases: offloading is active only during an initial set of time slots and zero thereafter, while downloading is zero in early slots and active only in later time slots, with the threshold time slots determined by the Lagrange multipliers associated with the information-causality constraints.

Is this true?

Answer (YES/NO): NO